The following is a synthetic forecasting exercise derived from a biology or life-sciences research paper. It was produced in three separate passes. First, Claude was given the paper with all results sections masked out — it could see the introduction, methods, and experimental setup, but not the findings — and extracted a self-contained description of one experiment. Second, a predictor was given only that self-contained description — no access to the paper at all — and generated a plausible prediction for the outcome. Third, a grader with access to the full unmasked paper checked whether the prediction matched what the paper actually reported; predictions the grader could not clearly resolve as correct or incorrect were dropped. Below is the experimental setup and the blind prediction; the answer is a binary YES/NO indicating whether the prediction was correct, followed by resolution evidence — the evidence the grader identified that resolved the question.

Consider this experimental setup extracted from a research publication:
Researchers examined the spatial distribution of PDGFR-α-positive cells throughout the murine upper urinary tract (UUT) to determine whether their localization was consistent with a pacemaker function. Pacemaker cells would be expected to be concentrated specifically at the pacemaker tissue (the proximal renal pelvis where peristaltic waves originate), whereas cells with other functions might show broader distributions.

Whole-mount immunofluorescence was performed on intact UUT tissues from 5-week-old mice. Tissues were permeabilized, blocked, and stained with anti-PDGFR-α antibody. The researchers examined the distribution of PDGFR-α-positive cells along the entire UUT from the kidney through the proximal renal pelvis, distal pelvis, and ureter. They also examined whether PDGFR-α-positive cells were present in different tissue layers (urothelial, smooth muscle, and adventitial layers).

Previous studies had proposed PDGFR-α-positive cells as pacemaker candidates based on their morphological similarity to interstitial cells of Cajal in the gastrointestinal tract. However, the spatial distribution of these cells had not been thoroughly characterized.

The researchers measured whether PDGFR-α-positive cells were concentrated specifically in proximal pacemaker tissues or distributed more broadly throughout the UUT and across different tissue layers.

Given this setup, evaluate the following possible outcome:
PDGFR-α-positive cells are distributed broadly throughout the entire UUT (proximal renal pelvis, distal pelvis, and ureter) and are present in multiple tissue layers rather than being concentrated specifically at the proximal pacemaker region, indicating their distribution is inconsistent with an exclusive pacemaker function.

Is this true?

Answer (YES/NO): YES